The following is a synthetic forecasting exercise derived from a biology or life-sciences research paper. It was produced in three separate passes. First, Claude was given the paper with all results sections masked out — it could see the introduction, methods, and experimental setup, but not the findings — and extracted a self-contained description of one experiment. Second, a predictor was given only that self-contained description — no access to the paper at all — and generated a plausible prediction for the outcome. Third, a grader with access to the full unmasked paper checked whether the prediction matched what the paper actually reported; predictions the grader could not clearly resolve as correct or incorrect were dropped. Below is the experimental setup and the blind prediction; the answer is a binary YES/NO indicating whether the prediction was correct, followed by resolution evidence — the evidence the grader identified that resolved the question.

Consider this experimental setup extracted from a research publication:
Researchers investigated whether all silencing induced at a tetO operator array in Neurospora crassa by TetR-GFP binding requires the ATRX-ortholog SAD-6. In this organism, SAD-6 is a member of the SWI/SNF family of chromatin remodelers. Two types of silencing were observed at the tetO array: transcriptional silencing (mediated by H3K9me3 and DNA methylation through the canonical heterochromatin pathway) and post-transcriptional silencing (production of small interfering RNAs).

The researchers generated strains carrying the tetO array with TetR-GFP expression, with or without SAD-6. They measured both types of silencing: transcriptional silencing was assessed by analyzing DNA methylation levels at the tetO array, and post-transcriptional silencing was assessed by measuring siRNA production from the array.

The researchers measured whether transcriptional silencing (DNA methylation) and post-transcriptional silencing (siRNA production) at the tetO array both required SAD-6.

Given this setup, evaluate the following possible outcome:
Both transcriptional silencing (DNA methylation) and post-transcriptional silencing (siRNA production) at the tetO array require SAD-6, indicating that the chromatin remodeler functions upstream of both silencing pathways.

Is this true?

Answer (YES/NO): YES